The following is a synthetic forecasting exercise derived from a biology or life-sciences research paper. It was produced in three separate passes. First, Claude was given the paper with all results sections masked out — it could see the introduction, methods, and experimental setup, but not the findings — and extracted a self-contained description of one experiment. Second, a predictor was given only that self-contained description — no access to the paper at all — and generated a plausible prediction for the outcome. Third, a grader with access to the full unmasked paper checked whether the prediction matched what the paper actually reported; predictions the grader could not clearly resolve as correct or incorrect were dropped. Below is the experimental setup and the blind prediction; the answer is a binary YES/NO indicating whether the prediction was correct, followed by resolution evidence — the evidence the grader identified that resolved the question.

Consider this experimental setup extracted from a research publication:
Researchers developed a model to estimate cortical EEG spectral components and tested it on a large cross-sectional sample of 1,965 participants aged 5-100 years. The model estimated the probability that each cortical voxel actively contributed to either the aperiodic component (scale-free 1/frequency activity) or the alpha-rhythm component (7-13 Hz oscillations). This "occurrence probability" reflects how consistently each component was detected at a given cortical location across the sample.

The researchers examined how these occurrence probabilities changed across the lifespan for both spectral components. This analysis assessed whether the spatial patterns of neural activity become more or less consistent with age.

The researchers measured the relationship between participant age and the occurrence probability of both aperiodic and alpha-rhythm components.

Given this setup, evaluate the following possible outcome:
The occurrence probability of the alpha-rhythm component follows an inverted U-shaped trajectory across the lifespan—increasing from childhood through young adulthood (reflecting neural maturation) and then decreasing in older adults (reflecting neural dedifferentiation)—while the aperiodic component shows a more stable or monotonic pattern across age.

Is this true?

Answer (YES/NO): NO